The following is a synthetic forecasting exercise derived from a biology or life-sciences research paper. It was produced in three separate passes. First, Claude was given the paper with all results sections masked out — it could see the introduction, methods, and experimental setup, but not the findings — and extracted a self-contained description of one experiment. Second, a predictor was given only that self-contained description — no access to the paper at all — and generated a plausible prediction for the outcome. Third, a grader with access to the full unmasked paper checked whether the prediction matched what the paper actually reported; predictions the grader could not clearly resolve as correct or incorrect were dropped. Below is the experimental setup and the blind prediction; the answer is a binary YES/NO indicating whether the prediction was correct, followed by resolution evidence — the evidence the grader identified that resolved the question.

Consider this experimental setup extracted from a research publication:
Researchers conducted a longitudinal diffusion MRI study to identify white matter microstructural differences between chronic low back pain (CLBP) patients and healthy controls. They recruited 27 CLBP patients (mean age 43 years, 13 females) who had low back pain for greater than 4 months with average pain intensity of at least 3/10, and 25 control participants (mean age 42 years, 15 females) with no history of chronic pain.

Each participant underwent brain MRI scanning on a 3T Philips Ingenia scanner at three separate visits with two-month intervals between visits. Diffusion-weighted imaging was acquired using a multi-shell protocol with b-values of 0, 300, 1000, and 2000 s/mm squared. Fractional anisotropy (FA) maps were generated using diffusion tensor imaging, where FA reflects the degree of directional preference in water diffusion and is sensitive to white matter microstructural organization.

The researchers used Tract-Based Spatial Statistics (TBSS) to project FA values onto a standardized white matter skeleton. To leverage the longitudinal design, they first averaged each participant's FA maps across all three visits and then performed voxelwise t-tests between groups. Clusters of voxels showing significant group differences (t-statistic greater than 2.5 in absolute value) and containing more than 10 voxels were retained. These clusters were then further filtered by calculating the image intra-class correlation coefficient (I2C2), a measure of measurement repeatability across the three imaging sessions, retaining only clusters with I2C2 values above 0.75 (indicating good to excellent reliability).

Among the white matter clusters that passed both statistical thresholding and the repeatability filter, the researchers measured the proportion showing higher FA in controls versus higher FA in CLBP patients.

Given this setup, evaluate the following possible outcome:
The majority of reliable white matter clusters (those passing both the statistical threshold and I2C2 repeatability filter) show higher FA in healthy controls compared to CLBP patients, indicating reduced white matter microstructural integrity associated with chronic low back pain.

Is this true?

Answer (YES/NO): YES